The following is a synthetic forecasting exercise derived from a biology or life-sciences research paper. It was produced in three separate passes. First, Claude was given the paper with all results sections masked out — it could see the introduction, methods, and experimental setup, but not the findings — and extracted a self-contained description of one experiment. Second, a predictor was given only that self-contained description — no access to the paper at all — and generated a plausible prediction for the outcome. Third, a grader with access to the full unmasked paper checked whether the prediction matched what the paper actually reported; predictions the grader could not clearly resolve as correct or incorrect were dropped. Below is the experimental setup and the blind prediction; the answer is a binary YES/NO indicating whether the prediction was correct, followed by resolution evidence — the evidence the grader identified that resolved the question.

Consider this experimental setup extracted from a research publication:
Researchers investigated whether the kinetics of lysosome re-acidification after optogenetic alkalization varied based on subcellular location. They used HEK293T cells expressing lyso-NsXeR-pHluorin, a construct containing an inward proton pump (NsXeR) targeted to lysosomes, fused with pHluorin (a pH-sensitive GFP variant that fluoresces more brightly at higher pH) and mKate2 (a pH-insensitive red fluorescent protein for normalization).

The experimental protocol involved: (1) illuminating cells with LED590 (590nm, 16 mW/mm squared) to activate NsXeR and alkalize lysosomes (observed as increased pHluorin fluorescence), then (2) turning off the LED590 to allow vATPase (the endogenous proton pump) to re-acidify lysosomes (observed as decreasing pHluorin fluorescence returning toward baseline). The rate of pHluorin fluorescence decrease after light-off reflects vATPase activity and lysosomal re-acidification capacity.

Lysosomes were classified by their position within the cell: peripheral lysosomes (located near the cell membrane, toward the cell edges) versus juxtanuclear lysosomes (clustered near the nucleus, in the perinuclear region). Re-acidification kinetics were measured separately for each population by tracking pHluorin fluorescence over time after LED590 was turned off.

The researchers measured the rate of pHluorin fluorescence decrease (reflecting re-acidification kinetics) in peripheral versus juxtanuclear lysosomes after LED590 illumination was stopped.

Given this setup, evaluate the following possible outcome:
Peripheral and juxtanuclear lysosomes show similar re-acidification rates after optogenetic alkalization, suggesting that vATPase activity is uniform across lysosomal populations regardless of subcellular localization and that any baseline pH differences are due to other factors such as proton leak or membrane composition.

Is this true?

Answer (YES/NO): NO